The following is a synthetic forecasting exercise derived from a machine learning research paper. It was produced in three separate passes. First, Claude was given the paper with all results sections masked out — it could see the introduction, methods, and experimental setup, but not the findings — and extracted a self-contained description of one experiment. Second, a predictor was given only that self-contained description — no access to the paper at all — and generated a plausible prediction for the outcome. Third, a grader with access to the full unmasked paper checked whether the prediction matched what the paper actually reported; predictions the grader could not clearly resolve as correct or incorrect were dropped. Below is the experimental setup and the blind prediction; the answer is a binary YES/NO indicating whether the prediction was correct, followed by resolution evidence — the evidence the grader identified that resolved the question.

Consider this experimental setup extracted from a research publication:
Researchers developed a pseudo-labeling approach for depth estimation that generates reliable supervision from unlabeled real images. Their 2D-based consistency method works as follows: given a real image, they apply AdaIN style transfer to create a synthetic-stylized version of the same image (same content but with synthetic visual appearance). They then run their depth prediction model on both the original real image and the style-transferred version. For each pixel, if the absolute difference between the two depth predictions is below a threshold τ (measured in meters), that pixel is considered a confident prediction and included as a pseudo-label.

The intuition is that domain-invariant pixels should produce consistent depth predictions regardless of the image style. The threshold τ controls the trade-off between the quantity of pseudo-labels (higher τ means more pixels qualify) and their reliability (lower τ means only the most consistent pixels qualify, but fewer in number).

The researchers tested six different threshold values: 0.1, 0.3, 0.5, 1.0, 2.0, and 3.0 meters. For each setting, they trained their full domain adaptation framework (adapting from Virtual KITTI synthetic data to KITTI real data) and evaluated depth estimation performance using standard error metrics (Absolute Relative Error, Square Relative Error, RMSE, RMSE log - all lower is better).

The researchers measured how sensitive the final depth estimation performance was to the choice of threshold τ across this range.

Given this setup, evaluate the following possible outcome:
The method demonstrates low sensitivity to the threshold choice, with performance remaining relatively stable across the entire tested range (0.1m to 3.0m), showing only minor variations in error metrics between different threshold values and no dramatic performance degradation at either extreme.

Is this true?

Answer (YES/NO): YES